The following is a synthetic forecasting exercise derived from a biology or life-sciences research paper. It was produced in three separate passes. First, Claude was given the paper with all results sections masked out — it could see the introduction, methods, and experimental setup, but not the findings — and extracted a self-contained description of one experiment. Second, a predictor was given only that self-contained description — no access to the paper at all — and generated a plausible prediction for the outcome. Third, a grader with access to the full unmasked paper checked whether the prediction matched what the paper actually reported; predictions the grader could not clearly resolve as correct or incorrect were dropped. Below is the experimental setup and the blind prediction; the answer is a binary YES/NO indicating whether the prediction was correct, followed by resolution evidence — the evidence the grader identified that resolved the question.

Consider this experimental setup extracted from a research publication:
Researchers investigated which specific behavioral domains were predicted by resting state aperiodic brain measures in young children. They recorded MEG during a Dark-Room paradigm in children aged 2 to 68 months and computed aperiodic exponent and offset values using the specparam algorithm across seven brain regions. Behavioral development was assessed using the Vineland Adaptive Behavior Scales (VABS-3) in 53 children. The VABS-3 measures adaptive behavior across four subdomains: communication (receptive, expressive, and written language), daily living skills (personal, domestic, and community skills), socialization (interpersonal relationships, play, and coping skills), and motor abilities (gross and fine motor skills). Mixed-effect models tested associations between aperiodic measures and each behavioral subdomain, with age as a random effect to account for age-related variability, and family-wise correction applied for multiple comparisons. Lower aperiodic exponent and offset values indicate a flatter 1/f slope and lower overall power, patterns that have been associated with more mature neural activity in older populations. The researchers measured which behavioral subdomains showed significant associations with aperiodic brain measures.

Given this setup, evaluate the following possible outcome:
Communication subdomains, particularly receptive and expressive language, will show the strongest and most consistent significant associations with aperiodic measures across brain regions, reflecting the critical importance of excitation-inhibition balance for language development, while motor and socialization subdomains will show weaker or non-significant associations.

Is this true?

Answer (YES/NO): NO